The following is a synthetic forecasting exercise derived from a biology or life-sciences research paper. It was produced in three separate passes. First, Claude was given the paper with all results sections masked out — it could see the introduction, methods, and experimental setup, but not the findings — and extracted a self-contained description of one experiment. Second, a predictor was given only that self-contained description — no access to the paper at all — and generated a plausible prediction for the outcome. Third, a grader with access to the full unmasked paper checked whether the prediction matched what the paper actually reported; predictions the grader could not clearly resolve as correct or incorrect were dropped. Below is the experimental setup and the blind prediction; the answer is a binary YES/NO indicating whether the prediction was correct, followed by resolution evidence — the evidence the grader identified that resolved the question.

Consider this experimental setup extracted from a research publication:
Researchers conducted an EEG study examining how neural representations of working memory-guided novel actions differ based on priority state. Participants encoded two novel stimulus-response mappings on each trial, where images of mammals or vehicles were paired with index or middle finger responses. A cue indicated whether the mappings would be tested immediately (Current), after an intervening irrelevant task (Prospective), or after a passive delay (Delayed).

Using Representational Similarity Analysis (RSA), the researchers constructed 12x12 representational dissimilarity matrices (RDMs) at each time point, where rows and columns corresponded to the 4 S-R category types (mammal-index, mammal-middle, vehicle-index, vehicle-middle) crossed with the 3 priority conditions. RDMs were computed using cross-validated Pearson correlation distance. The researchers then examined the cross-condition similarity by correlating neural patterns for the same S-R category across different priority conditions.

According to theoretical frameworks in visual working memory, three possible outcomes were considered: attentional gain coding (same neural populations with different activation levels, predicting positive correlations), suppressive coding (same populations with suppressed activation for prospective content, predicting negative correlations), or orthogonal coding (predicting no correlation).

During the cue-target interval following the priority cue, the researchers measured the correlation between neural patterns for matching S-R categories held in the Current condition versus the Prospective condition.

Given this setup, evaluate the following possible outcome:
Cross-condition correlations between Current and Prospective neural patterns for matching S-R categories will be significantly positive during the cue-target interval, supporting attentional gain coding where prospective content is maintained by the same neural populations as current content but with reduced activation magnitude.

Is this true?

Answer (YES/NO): NO